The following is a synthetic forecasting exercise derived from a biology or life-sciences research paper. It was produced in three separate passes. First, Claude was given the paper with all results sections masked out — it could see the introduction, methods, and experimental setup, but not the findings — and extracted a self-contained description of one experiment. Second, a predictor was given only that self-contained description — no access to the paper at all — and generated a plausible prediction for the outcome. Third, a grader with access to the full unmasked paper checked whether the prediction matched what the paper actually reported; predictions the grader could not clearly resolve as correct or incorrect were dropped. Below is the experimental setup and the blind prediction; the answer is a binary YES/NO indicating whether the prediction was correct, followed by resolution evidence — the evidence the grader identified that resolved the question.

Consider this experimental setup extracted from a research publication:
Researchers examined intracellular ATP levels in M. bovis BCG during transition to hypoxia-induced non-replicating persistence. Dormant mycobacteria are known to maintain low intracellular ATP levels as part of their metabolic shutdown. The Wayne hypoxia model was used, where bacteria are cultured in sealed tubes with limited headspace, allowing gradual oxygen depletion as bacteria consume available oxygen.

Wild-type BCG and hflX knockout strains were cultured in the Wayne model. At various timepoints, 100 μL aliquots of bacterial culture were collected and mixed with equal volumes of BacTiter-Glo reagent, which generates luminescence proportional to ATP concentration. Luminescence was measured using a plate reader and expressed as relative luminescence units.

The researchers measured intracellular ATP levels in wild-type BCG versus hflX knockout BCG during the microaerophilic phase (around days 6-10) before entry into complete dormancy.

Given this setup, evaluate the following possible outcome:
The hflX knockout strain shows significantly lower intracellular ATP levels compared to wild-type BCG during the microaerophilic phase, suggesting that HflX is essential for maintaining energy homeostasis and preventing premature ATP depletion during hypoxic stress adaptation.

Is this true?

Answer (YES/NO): YES